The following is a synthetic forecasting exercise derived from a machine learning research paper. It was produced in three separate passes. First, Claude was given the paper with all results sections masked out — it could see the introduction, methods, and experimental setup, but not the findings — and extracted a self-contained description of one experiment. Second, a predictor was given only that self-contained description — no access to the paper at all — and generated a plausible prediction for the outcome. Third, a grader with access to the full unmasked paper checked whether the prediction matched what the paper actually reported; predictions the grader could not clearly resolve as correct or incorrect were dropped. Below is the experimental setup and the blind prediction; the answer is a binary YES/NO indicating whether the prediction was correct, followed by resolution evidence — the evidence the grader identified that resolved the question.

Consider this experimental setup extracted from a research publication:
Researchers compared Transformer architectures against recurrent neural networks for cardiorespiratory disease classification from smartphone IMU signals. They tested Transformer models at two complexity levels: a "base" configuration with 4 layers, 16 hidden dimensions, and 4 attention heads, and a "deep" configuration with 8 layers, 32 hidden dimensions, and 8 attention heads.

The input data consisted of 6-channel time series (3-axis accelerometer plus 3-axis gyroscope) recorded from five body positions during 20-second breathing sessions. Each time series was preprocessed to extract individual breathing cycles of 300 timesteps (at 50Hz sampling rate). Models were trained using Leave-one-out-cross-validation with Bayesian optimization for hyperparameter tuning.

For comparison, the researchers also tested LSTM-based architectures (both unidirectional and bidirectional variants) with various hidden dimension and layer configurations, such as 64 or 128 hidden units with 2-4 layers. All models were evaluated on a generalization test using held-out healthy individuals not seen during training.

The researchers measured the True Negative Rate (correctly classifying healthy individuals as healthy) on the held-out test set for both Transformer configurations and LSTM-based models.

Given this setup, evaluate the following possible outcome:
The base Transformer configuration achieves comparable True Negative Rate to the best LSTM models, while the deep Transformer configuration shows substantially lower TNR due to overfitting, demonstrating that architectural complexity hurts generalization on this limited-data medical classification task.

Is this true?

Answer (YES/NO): NO